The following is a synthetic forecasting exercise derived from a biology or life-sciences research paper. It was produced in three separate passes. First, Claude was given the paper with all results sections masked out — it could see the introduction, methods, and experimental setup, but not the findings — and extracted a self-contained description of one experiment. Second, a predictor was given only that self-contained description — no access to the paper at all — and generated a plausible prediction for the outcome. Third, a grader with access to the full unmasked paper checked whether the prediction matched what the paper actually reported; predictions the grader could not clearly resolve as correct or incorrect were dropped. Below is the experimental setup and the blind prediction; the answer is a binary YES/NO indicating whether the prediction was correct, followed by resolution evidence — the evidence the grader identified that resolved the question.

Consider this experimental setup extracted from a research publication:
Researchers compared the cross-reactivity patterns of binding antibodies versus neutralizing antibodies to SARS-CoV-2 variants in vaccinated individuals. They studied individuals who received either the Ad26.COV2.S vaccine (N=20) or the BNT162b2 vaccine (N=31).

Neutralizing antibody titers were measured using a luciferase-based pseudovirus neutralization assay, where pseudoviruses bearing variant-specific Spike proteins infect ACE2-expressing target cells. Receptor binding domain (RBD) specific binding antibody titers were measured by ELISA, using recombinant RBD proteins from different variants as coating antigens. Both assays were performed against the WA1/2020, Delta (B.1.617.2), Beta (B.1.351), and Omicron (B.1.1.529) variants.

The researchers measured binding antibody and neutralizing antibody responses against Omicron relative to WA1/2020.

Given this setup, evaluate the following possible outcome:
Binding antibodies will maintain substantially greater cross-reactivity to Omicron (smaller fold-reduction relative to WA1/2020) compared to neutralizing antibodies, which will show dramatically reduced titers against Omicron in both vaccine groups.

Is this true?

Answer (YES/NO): NO